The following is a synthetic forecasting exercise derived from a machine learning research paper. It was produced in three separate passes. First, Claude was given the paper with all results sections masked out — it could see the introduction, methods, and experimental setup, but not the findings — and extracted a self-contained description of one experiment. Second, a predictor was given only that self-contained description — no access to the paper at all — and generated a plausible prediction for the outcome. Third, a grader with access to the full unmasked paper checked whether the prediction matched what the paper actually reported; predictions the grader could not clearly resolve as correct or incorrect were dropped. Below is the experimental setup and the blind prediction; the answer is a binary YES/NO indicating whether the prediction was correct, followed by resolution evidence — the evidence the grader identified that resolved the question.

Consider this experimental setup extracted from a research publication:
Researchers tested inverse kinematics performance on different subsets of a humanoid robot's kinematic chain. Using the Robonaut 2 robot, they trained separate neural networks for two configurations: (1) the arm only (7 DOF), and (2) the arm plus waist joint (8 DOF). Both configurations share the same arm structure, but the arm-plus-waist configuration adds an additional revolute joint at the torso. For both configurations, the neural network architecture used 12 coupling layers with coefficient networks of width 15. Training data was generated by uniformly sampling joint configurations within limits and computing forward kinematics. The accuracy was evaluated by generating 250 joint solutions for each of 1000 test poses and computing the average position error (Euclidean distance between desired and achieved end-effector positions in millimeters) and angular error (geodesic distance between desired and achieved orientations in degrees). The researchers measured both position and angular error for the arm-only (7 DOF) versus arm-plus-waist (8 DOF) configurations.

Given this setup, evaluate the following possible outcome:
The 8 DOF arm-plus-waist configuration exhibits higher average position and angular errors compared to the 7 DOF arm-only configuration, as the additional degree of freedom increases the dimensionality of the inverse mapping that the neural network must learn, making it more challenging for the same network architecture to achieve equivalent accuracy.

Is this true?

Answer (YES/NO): YES